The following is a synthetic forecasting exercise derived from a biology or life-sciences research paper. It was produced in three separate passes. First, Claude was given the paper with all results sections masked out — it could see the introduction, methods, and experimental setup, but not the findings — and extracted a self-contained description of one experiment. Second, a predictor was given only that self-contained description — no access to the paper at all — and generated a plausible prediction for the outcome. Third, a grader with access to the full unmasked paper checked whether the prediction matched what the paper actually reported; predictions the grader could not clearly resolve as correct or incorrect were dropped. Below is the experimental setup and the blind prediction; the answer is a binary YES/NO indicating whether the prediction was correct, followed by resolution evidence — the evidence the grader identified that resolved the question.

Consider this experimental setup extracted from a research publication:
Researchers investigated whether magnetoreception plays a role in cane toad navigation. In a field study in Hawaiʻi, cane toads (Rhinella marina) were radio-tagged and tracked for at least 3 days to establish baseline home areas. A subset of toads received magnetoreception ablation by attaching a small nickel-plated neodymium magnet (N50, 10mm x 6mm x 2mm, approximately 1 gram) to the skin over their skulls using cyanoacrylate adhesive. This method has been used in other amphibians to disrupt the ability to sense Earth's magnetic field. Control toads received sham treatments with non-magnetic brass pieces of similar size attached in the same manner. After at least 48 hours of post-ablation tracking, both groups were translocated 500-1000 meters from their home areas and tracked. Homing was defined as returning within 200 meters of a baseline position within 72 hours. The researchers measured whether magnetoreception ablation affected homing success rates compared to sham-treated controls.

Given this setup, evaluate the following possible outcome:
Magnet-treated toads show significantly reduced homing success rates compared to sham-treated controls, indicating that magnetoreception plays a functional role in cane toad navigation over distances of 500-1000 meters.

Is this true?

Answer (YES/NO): NO